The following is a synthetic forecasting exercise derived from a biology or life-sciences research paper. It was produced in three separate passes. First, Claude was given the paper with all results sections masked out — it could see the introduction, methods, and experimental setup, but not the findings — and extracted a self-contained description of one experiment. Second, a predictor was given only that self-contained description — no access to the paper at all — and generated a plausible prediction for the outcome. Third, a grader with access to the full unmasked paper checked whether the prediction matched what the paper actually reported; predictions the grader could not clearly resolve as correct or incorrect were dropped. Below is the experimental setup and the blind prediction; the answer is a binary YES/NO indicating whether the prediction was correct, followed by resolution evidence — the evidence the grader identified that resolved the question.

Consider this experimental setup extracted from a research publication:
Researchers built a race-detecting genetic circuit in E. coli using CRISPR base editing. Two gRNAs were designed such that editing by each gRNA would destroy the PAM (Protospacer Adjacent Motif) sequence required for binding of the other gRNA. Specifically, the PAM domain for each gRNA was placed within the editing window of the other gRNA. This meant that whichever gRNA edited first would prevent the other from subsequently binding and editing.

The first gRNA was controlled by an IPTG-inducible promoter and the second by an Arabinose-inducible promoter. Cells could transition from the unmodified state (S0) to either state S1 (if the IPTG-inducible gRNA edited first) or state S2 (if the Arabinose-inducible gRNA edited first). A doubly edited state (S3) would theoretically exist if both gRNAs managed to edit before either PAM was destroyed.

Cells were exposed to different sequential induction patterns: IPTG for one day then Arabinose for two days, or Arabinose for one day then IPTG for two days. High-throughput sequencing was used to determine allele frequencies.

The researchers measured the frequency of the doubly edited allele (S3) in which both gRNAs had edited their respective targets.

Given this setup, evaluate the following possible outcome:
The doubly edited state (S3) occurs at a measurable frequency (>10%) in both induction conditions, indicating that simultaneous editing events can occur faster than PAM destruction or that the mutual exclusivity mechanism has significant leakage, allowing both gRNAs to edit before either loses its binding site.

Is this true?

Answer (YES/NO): NO